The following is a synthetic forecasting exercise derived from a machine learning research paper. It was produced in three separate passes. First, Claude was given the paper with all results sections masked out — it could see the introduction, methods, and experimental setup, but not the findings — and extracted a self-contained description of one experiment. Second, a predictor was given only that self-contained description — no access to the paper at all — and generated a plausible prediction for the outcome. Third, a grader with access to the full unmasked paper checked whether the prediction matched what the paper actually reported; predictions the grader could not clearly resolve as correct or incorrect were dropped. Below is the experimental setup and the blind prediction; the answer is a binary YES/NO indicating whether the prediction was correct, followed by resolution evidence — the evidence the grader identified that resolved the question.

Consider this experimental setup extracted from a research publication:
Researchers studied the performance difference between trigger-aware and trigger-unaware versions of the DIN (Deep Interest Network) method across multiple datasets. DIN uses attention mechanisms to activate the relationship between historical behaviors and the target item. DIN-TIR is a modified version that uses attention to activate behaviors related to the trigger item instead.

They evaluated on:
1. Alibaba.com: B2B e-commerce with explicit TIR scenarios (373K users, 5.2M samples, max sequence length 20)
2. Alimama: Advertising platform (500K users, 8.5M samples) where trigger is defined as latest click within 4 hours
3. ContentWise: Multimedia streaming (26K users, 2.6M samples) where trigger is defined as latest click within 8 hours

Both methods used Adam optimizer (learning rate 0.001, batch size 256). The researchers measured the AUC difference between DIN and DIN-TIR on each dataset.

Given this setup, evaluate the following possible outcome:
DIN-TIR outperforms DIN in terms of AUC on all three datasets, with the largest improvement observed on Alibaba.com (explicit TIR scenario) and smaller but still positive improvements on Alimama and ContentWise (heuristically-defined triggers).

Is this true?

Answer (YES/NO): YES